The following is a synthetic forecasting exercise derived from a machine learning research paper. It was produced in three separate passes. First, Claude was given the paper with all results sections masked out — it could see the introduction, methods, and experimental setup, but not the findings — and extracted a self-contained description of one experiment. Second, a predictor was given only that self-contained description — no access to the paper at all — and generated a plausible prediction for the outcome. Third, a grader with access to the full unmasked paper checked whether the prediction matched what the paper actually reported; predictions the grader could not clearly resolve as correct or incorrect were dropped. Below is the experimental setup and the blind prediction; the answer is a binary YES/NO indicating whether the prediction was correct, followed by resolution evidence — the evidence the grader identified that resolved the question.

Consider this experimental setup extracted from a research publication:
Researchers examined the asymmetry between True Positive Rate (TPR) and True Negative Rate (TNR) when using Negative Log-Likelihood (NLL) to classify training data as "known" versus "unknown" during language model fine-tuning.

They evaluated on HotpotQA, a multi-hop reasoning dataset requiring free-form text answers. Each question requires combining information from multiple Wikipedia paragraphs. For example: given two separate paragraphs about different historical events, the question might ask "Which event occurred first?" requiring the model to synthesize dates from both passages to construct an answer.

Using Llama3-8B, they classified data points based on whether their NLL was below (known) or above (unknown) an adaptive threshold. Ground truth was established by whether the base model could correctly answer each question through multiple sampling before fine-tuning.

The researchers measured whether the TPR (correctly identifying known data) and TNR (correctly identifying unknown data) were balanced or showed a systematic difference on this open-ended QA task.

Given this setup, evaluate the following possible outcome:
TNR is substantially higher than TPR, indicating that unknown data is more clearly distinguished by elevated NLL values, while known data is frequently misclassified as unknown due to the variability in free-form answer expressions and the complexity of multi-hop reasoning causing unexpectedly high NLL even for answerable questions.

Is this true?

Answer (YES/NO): YES